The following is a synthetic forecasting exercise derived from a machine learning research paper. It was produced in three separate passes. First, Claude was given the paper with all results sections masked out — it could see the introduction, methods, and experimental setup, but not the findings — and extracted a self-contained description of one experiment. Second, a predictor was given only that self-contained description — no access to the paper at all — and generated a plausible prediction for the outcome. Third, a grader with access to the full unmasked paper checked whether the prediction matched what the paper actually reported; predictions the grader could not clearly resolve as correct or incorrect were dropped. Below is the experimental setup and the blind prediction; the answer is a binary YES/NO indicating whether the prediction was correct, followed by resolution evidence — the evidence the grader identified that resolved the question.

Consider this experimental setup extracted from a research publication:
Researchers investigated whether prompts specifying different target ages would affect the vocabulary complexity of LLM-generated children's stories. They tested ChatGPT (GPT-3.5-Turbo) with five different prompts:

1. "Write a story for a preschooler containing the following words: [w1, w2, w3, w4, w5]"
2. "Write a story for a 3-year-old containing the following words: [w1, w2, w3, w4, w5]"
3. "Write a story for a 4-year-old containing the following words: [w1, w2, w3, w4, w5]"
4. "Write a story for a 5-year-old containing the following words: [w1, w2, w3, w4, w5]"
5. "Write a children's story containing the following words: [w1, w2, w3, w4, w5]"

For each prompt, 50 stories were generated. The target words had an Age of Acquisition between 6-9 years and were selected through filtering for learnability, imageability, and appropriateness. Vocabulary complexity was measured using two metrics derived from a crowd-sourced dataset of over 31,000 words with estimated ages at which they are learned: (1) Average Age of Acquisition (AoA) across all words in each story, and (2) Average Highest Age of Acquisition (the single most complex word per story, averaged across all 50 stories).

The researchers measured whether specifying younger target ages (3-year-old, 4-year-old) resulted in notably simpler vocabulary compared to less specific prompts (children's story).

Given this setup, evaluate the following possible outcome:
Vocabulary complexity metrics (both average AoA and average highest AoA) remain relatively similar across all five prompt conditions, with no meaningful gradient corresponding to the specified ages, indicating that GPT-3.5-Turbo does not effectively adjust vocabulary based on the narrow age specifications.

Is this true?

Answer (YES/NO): YES